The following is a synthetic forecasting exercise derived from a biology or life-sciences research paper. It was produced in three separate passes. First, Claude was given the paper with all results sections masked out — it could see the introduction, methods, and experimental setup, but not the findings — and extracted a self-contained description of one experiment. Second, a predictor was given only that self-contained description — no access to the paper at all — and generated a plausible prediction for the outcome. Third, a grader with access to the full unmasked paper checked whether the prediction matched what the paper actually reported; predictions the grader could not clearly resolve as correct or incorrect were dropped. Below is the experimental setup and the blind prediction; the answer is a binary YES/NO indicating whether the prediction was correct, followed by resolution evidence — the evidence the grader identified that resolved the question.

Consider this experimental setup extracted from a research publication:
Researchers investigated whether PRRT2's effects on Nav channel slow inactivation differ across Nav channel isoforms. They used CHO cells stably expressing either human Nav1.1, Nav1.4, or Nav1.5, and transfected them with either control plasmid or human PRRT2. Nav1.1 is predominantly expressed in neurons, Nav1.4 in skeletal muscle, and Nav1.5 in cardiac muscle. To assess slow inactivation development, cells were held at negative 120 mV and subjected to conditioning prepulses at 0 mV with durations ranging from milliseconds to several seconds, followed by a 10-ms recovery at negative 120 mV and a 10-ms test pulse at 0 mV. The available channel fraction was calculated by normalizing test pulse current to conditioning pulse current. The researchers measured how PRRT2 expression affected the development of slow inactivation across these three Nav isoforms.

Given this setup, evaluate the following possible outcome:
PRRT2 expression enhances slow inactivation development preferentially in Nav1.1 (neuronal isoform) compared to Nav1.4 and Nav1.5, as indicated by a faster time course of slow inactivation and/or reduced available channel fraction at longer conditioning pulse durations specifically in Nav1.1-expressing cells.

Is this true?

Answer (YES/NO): NO